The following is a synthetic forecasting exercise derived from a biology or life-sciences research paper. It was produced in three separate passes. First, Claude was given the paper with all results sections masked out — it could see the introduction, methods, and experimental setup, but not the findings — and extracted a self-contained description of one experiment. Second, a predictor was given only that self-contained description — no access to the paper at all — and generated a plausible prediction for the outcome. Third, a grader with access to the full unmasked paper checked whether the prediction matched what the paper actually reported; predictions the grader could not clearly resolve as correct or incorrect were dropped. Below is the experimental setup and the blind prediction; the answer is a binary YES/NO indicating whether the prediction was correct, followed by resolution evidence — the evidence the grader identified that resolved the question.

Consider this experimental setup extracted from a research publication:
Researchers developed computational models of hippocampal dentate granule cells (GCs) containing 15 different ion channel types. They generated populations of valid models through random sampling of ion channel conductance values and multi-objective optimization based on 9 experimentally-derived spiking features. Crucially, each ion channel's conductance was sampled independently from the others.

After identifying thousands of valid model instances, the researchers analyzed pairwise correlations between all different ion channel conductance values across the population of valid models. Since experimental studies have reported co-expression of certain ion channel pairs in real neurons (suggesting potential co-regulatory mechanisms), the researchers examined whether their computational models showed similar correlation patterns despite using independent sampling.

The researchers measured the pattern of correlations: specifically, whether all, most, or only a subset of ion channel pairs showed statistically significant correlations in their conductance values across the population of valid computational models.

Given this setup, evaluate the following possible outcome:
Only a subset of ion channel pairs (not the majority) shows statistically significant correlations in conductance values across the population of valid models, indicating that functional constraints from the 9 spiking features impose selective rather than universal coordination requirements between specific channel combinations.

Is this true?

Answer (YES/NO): YES